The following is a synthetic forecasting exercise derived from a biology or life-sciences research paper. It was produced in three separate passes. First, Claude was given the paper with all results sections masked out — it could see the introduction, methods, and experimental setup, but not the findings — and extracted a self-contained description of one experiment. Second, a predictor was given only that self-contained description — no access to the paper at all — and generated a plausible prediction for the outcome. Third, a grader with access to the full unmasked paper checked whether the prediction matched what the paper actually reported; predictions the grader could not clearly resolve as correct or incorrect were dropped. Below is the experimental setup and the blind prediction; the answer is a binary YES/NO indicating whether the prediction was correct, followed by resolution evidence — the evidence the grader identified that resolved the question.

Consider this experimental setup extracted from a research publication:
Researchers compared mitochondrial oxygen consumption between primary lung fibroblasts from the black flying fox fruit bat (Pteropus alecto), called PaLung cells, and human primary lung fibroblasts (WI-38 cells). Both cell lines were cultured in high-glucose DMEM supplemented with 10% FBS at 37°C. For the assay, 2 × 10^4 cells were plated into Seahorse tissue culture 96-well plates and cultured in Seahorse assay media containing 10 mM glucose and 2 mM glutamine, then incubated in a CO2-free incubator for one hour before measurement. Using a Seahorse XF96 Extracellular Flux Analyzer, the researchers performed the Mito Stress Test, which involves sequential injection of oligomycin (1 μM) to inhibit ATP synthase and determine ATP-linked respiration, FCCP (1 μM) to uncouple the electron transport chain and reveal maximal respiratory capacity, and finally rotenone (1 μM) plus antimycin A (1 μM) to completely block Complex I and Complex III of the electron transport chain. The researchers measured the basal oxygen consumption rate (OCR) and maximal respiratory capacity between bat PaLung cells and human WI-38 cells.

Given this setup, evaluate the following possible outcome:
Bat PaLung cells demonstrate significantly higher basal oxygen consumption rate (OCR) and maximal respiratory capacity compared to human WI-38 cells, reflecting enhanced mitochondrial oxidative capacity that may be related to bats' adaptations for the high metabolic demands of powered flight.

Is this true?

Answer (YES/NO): NO